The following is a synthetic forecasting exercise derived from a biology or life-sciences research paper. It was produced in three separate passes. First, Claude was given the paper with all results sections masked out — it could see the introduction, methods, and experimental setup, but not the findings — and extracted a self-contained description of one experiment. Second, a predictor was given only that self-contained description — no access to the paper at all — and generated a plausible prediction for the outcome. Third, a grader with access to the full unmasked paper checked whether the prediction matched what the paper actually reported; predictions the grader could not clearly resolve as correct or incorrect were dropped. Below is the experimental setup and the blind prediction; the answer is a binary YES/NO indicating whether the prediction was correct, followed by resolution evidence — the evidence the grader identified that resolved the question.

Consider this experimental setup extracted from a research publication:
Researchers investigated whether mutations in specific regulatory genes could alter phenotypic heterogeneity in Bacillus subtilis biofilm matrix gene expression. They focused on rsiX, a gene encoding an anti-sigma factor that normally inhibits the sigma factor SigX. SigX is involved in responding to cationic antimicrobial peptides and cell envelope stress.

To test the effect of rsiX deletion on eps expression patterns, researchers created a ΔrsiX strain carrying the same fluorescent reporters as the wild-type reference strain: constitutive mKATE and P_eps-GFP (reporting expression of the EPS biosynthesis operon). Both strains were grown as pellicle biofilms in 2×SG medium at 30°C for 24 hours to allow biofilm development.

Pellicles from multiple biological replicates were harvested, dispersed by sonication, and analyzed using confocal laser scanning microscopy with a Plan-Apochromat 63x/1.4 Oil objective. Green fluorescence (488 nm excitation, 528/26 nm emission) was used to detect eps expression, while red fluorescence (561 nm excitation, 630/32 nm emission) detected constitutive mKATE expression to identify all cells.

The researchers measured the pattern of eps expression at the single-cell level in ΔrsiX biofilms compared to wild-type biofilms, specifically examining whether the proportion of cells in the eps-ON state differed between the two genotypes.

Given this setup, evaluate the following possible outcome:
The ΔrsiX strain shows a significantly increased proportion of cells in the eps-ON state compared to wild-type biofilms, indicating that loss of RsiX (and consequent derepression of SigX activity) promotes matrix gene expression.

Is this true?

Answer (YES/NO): YES